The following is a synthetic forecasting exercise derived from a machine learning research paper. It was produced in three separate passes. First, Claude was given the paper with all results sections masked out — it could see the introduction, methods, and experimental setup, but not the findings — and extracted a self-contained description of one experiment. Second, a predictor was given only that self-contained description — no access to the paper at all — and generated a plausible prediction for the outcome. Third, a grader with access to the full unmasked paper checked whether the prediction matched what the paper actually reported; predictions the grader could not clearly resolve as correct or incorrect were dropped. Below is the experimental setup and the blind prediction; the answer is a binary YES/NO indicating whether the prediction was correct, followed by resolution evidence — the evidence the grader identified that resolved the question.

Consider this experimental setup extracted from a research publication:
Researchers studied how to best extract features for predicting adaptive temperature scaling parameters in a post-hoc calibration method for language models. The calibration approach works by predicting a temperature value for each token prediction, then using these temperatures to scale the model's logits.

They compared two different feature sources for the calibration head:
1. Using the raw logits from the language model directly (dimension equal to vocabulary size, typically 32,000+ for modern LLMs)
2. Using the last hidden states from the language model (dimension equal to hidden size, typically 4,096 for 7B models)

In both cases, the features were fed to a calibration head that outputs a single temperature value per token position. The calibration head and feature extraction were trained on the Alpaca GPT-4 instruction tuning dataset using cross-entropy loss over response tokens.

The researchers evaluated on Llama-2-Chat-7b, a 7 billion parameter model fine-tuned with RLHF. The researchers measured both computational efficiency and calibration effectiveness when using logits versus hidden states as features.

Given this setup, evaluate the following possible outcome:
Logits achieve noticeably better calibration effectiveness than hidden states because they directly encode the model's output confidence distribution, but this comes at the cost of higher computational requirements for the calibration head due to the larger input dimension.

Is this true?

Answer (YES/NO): NO